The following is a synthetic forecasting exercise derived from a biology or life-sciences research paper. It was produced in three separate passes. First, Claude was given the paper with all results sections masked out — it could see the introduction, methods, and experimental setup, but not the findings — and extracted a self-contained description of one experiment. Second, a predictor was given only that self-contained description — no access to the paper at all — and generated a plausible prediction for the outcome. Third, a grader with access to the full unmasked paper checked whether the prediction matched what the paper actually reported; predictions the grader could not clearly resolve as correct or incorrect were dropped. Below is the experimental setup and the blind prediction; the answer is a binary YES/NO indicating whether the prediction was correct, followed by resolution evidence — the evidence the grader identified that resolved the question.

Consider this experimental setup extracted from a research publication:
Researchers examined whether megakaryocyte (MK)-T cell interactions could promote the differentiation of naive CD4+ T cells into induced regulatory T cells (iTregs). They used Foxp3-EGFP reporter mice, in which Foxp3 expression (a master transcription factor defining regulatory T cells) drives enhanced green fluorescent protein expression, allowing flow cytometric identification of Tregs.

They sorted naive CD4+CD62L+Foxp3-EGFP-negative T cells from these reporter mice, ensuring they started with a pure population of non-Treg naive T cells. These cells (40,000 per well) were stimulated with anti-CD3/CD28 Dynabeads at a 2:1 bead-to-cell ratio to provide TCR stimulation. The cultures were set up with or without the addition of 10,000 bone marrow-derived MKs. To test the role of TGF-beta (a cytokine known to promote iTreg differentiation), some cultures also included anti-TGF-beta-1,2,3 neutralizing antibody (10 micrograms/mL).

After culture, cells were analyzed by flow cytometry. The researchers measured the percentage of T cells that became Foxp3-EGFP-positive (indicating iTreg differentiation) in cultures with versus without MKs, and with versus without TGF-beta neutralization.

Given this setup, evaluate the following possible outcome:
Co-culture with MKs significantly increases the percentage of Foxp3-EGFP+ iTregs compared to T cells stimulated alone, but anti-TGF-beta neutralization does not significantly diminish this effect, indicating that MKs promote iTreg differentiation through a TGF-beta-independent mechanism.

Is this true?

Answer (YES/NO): NO